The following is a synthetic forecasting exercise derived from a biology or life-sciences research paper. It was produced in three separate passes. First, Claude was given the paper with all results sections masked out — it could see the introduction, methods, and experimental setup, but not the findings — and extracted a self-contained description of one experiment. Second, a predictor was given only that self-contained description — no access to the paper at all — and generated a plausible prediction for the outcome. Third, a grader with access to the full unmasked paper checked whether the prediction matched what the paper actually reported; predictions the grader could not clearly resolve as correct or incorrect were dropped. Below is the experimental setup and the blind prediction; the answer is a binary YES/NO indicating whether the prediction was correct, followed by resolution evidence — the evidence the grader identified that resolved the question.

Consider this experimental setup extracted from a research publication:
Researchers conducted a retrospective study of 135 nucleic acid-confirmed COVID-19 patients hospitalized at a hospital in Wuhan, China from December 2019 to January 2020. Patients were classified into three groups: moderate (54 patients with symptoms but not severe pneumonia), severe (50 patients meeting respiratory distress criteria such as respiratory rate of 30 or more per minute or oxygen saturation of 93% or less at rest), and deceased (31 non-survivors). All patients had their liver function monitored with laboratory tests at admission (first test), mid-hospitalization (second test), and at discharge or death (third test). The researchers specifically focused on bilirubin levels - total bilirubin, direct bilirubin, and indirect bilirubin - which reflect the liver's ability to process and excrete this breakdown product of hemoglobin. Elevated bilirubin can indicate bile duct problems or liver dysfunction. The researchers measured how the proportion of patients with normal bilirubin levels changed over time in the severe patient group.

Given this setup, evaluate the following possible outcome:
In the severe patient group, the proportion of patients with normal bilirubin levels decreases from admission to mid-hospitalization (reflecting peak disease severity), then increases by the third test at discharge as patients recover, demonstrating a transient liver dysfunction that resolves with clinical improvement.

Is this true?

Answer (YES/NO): YES